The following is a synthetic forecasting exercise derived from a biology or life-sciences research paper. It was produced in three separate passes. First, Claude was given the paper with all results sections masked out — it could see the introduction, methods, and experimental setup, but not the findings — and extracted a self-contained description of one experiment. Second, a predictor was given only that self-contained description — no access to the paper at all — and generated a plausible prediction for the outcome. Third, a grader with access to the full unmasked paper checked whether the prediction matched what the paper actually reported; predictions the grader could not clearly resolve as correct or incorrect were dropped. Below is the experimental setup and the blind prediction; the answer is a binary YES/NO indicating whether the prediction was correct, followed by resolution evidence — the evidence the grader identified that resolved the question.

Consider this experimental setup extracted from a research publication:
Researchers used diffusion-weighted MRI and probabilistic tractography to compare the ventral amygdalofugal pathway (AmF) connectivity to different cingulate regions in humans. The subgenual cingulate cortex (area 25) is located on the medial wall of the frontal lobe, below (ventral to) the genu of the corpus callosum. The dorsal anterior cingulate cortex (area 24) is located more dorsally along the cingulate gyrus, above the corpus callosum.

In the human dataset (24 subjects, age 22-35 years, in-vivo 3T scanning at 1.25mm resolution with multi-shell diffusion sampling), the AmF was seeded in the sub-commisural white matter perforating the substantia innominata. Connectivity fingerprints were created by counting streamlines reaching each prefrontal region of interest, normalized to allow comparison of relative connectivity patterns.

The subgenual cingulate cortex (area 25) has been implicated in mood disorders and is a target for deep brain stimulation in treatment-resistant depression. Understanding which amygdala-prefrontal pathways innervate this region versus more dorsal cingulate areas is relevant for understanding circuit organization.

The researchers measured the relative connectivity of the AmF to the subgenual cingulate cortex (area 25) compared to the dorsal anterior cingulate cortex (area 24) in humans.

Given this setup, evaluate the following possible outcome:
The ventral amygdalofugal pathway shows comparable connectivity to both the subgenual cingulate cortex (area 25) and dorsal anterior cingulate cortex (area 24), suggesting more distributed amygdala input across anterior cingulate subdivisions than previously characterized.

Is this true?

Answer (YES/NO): NO